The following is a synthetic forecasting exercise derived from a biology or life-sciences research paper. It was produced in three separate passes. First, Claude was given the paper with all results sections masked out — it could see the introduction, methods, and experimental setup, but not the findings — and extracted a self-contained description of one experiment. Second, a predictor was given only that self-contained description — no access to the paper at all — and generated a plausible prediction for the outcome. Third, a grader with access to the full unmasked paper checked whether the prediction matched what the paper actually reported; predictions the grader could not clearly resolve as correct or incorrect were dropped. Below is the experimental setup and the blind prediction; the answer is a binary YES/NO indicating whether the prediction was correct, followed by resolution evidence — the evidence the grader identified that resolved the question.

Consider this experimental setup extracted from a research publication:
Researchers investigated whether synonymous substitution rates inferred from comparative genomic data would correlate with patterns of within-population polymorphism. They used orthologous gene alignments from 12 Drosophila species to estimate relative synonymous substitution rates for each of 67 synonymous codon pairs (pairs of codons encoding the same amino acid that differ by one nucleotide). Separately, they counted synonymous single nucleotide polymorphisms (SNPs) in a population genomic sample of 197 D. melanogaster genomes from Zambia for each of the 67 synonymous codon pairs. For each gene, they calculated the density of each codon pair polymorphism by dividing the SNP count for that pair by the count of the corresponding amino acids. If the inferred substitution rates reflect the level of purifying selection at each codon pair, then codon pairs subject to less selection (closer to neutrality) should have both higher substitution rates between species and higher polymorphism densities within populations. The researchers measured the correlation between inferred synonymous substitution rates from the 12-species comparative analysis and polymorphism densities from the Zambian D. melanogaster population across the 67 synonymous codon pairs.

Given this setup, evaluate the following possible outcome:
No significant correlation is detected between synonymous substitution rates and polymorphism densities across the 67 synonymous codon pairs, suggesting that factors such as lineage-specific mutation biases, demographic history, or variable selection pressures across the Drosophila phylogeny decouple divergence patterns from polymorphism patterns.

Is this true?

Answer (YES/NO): NO